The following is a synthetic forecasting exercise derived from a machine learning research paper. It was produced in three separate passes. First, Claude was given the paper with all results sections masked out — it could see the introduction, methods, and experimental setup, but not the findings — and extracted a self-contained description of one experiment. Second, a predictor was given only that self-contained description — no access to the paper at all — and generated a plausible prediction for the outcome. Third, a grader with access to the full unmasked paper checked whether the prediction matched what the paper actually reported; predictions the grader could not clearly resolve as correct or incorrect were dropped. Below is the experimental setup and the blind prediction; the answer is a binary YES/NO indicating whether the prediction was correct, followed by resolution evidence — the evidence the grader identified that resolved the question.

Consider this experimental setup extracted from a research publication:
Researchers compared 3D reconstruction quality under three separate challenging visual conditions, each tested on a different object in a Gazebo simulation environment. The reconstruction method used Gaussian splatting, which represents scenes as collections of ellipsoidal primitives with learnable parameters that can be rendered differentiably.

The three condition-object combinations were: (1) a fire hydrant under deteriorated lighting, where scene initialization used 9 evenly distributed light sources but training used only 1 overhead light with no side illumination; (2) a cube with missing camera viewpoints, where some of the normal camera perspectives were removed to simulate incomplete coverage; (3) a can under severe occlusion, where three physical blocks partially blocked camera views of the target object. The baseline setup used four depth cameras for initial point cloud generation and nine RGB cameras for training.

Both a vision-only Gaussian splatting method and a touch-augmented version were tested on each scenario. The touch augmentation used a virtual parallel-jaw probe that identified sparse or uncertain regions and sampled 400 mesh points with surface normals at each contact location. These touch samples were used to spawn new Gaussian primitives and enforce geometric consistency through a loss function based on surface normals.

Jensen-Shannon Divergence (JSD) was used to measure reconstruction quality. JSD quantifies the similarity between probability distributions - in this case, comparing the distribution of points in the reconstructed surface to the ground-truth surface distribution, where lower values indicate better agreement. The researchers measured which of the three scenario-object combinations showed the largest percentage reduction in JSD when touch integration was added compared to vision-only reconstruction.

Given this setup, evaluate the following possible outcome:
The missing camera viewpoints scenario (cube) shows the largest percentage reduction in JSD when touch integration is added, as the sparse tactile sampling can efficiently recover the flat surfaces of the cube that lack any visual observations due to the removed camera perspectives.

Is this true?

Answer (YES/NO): NO